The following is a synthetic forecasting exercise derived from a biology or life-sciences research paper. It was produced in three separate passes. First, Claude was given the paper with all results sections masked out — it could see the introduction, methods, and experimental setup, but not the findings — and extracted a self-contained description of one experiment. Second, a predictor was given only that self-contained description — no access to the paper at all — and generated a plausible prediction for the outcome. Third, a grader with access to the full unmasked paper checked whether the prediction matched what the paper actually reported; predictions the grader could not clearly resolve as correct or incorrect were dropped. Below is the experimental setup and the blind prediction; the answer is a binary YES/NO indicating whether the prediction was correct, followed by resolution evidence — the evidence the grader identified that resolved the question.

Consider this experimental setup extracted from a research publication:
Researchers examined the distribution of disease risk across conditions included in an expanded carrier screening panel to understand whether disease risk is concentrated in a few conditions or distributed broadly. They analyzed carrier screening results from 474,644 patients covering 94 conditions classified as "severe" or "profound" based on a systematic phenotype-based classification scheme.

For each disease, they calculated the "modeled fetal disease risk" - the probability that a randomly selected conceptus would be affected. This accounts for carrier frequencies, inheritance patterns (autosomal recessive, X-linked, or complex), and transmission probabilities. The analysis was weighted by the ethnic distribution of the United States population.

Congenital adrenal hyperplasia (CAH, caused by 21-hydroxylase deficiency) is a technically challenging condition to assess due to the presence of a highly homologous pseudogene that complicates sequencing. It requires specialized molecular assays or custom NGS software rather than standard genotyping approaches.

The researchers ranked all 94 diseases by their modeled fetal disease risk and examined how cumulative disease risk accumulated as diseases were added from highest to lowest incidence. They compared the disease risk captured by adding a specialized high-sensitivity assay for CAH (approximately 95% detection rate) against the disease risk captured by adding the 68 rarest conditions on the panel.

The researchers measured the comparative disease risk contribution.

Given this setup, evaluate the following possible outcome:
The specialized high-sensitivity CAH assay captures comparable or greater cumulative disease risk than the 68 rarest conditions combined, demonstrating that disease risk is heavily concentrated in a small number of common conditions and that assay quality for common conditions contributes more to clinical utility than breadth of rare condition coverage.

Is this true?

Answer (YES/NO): YES